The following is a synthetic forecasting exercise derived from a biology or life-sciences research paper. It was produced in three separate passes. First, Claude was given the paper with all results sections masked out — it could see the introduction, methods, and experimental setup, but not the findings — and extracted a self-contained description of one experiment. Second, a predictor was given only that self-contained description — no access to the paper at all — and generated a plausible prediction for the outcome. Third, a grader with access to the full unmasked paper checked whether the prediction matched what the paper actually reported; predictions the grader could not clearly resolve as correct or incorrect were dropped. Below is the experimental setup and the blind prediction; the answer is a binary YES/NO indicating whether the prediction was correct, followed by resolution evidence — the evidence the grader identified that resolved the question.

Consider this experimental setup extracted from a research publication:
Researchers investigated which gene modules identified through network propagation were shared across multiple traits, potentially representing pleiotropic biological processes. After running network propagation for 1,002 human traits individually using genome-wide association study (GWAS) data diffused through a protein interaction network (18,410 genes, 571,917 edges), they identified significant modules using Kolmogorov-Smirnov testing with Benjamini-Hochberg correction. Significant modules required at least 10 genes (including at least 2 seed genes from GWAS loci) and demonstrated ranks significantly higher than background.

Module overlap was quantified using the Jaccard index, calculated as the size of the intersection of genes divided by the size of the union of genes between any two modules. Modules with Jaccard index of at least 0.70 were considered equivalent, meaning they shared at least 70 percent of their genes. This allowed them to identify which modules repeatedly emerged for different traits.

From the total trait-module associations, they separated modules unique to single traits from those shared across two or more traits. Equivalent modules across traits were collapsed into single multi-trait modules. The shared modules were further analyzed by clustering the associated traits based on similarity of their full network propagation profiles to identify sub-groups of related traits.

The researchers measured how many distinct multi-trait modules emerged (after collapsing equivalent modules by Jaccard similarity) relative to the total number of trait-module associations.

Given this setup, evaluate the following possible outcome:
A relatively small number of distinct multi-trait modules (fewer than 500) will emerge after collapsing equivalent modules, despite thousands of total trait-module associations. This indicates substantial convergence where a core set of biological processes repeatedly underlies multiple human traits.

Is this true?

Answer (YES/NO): YES